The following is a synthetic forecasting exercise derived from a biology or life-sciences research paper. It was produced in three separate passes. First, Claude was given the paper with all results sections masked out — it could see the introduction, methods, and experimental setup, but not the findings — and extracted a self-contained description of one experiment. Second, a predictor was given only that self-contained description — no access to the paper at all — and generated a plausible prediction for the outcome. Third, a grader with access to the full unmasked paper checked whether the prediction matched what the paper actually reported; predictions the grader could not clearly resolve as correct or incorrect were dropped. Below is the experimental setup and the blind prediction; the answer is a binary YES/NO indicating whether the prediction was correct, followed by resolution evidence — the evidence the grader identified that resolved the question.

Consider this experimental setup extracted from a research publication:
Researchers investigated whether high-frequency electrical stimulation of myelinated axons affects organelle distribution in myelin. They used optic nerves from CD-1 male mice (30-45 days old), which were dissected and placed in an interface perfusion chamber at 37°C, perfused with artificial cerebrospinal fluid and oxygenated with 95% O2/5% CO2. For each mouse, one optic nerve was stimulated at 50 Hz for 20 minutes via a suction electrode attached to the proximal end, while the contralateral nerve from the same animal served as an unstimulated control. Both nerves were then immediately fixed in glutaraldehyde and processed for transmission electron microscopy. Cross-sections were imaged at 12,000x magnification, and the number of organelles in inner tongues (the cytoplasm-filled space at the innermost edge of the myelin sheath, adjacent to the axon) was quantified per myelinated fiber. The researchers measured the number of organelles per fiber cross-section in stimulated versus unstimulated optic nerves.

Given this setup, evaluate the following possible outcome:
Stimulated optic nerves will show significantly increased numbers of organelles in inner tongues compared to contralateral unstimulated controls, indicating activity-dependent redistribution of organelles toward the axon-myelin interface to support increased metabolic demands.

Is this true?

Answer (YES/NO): NO